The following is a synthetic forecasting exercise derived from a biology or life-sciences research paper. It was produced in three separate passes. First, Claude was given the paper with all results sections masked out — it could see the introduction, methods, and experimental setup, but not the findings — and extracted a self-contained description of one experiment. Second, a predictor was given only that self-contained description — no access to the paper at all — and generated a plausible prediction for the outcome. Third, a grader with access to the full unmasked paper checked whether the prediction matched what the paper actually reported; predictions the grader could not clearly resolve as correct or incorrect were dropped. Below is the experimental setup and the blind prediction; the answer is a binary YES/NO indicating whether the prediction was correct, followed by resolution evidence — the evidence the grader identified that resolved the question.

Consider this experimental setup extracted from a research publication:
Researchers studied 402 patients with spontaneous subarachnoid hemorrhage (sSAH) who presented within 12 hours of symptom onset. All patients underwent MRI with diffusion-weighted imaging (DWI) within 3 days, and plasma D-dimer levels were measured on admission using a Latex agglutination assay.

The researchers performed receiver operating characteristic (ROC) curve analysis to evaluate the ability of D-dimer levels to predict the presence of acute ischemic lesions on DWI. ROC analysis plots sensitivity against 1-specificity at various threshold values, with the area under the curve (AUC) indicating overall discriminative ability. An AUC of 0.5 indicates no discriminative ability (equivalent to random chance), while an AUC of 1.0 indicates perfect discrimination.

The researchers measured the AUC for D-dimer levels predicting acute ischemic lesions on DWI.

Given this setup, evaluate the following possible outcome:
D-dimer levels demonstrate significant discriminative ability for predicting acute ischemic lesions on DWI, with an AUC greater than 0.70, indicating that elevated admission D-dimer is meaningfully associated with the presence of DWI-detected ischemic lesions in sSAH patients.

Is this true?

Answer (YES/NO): YES